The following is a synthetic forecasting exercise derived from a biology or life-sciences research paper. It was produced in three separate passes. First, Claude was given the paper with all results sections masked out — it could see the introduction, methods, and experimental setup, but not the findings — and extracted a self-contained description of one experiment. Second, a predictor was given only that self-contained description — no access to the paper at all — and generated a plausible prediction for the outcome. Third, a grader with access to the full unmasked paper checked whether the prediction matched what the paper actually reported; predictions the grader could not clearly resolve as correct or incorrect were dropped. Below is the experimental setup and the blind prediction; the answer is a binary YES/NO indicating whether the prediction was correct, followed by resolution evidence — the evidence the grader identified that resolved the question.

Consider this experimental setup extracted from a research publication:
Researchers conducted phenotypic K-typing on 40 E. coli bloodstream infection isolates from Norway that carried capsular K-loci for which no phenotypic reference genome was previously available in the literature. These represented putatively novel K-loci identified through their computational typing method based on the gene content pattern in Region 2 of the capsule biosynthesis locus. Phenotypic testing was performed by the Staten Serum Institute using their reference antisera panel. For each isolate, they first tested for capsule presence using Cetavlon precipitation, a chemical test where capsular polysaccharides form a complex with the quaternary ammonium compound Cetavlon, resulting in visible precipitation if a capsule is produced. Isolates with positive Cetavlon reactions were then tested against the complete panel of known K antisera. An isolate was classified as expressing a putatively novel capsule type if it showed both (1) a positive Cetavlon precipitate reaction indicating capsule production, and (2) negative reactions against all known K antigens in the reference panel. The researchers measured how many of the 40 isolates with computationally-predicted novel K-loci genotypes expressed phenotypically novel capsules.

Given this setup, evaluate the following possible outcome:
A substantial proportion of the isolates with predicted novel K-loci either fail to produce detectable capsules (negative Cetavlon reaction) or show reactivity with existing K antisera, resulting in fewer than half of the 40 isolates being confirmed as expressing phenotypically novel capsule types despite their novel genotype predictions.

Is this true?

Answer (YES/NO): YES